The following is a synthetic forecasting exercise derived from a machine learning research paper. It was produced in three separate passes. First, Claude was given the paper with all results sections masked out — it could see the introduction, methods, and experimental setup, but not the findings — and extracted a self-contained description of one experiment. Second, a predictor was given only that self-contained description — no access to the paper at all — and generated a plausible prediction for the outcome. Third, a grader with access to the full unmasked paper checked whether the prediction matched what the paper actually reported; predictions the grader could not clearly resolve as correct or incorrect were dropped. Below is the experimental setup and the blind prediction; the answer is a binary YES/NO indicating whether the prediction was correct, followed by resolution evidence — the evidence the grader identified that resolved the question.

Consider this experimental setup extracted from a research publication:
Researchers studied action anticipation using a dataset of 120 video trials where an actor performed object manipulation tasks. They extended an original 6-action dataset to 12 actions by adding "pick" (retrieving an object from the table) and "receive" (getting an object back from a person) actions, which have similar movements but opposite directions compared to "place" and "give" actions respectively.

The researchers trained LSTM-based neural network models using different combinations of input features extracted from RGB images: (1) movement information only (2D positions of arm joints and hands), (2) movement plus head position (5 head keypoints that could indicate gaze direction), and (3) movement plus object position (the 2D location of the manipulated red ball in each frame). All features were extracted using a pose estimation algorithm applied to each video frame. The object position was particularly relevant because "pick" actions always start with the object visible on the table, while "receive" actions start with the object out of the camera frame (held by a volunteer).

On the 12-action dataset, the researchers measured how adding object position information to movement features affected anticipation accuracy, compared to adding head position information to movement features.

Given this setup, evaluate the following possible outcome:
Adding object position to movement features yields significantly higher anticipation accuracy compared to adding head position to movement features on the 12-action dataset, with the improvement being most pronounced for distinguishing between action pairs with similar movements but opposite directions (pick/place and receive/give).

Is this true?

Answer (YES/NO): YES